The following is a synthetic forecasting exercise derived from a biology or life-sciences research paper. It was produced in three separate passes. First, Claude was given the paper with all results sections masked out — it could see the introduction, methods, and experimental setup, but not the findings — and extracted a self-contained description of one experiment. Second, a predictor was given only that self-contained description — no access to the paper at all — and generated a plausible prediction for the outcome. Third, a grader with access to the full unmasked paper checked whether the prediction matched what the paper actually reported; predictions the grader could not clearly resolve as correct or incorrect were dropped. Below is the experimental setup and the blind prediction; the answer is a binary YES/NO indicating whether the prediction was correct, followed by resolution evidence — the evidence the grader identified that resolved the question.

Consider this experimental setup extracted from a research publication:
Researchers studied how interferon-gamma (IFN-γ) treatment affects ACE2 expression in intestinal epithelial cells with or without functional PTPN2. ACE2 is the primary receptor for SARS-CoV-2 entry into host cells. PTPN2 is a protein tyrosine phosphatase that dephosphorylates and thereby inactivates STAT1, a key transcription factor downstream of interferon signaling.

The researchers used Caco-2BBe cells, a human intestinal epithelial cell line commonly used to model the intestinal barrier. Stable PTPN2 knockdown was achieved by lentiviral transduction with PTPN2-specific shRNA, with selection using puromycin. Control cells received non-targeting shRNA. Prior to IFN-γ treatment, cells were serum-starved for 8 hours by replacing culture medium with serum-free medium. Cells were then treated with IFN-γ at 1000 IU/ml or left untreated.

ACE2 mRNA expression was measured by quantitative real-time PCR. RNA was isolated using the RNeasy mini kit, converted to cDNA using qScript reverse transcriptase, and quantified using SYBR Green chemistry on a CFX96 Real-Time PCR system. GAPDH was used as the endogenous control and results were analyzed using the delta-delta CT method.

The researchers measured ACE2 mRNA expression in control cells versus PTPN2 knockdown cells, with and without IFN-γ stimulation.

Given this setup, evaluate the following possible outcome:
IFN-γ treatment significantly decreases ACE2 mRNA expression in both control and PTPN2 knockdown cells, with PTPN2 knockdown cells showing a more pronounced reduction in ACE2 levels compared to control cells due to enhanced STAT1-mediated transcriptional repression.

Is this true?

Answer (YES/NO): NO